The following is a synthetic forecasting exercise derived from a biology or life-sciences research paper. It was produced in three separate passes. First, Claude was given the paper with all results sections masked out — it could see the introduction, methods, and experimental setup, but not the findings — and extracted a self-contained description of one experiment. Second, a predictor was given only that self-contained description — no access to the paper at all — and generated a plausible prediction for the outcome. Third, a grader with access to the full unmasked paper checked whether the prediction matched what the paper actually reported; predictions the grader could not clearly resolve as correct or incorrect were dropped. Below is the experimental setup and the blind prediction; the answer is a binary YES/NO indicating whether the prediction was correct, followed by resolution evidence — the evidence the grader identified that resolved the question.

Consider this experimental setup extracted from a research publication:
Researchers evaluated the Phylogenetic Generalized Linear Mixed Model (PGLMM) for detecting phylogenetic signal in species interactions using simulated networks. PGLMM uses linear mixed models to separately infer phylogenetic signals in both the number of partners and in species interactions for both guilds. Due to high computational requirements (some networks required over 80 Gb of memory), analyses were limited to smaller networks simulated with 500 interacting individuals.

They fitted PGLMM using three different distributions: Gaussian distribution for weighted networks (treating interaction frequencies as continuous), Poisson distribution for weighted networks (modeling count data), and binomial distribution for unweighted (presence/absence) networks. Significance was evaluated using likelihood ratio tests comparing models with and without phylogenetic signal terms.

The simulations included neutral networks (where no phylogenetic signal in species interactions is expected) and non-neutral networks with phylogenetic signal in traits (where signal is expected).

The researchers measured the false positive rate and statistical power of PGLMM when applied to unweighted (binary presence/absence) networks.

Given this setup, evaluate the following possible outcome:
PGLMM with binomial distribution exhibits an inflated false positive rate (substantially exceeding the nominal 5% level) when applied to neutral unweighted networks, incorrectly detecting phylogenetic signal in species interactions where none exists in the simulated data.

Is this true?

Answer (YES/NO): NO